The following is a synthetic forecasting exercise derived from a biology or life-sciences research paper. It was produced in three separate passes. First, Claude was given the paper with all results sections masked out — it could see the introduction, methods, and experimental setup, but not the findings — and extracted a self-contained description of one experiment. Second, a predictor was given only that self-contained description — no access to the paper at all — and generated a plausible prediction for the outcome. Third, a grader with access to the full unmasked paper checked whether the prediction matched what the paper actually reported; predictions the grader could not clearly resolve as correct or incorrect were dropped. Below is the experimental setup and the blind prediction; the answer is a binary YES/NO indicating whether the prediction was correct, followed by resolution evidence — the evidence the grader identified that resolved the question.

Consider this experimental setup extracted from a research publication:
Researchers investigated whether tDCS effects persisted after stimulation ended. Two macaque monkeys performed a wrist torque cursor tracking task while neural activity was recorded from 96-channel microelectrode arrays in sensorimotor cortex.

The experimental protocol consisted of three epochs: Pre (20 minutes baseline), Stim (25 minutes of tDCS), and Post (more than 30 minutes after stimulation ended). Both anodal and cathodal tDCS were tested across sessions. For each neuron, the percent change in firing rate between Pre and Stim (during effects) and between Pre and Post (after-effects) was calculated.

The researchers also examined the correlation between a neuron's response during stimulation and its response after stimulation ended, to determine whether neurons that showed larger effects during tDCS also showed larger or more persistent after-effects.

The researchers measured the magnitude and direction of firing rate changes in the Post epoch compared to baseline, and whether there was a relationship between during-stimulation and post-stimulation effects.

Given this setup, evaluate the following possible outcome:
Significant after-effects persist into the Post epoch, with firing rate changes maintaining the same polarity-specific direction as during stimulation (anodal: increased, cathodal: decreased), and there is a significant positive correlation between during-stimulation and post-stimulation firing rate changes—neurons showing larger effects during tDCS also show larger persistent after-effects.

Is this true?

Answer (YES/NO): NO